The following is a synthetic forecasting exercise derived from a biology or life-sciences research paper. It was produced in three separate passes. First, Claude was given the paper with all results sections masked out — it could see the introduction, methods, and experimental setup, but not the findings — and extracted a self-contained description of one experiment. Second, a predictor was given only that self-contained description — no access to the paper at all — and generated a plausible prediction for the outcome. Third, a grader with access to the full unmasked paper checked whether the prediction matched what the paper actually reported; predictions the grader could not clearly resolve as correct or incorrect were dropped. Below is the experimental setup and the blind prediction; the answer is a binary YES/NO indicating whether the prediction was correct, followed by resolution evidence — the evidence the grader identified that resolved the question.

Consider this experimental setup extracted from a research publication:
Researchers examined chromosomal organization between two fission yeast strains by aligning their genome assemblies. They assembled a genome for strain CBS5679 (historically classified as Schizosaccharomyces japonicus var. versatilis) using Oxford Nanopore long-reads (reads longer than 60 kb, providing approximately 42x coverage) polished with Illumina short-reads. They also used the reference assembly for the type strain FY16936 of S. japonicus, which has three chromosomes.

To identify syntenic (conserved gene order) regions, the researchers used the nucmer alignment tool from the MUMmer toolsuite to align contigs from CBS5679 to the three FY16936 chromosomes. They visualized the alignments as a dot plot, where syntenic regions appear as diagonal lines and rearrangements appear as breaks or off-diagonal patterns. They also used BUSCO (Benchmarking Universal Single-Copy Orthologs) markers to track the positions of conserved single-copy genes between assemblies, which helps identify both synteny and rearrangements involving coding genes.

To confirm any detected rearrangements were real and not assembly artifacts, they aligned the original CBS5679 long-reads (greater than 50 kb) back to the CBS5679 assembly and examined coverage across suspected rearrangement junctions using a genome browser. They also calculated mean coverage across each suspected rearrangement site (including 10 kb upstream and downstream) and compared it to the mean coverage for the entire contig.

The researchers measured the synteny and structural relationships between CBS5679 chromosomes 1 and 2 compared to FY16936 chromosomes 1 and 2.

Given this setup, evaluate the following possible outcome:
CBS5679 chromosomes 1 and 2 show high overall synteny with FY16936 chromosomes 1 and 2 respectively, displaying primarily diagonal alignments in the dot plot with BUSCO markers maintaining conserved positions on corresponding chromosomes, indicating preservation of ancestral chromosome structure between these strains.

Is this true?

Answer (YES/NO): NO